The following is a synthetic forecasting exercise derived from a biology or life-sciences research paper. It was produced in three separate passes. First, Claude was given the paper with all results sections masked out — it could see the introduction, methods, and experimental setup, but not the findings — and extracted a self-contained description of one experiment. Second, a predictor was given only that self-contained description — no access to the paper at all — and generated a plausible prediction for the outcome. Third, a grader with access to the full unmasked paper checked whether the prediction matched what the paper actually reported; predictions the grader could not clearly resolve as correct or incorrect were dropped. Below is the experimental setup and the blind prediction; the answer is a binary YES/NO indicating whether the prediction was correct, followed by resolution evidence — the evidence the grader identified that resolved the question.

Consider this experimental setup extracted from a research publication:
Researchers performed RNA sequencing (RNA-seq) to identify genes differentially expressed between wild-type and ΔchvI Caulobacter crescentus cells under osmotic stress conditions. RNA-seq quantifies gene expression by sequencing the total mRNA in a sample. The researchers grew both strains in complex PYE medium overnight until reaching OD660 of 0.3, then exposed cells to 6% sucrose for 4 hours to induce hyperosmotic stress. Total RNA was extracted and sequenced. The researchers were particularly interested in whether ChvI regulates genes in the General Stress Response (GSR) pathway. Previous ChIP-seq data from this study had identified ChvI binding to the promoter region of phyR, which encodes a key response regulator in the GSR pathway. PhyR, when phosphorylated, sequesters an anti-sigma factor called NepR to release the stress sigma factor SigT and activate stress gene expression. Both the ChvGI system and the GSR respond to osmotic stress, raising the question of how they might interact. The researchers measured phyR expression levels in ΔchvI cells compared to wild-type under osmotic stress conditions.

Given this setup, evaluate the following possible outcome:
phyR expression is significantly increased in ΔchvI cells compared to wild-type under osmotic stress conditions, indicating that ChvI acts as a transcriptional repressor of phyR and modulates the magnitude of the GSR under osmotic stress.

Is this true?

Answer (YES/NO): YES